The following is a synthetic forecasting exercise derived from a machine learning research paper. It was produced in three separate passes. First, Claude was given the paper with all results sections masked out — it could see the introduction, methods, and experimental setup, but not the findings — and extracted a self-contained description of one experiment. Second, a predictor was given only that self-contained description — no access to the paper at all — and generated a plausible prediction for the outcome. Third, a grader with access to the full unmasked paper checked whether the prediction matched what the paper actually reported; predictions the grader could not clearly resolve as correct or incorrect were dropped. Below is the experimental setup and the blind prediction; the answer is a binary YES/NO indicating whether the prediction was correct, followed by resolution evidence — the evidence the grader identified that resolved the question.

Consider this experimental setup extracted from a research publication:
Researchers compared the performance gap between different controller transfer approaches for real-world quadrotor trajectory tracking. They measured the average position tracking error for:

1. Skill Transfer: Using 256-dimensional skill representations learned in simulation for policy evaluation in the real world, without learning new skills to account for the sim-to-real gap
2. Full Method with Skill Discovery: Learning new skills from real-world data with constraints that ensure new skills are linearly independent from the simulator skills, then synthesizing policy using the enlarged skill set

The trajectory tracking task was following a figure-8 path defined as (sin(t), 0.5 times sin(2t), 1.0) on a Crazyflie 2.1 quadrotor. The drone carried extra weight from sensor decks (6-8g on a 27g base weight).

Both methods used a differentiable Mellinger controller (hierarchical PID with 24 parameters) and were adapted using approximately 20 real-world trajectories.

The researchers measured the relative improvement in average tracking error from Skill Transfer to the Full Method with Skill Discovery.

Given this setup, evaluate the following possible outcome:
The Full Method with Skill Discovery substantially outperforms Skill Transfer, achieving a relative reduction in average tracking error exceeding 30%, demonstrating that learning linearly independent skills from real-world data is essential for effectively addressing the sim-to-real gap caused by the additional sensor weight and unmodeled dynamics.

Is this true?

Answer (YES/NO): NO